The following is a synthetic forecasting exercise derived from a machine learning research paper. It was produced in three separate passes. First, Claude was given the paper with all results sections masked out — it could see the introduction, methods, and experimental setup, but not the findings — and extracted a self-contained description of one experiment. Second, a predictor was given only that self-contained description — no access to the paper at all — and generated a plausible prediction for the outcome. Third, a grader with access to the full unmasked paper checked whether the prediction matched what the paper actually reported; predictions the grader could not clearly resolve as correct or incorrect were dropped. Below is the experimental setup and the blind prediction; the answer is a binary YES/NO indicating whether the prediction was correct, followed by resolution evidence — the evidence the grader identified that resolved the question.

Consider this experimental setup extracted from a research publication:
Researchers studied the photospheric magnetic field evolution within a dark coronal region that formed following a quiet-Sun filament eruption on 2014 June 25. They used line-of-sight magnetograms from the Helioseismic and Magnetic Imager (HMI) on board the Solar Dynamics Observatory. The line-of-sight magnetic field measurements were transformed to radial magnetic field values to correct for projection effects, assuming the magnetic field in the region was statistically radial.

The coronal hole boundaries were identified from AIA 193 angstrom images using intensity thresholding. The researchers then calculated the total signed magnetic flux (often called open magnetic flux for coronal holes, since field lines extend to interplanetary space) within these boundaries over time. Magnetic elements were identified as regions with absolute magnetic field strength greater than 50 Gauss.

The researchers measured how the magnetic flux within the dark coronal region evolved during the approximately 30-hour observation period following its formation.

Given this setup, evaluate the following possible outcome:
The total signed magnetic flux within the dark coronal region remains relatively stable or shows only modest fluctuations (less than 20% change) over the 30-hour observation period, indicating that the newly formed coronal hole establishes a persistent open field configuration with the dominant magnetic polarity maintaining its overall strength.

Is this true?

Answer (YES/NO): NO